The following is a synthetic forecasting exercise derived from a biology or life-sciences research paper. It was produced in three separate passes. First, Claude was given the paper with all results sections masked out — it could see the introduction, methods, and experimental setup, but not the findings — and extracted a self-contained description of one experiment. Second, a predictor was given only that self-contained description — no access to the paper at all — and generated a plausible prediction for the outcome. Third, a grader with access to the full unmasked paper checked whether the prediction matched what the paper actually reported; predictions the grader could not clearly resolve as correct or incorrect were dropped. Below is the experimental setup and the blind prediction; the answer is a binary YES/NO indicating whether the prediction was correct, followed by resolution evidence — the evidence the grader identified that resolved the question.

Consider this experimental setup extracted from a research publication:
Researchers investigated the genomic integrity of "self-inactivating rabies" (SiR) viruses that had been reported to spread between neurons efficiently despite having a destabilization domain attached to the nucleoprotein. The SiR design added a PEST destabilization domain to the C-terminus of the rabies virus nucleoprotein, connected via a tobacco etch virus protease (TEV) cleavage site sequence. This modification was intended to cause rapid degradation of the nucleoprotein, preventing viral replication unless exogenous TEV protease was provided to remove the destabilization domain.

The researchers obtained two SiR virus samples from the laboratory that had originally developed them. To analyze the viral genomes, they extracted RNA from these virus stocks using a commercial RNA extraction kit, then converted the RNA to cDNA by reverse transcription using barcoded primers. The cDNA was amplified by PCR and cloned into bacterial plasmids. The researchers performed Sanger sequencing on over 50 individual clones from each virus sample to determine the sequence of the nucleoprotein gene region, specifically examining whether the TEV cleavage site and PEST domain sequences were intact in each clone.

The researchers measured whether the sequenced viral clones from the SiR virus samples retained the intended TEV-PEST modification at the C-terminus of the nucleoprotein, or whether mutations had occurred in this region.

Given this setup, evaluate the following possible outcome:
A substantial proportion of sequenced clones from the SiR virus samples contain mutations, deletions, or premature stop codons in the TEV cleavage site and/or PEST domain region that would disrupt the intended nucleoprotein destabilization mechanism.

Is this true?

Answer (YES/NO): YES